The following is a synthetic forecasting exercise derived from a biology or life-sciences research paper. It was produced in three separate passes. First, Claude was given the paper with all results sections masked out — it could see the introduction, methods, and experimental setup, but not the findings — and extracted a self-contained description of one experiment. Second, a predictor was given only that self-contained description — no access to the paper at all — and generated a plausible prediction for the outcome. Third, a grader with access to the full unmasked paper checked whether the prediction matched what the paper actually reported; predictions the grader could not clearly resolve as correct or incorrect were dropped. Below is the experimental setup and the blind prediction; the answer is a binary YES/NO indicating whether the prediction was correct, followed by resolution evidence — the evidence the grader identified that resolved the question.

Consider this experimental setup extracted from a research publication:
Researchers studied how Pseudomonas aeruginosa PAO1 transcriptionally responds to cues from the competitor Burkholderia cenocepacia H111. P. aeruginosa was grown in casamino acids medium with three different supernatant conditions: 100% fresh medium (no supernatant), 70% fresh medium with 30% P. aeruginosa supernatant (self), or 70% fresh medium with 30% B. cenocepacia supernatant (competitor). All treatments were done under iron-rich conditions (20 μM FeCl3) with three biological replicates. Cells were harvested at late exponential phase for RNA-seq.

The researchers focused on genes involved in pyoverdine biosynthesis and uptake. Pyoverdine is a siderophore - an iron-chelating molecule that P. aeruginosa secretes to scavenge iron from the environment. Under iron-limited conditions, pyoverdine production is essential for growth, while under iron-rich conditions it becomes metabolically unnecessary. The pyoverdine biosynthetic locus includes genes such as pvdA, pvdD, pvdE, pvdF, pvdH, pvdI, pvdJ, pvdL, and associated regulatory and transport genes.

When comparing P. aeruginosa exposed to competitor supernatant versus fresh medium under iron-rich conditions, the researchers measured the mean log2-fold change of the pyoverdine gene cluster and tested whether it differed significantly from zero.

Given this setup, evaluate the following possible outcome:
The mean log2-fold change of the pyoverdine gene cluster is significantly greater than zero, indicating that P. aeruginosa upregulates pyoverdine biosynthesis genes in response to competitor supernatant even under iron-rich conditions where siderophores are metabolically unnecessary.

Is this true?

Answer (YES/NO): YES